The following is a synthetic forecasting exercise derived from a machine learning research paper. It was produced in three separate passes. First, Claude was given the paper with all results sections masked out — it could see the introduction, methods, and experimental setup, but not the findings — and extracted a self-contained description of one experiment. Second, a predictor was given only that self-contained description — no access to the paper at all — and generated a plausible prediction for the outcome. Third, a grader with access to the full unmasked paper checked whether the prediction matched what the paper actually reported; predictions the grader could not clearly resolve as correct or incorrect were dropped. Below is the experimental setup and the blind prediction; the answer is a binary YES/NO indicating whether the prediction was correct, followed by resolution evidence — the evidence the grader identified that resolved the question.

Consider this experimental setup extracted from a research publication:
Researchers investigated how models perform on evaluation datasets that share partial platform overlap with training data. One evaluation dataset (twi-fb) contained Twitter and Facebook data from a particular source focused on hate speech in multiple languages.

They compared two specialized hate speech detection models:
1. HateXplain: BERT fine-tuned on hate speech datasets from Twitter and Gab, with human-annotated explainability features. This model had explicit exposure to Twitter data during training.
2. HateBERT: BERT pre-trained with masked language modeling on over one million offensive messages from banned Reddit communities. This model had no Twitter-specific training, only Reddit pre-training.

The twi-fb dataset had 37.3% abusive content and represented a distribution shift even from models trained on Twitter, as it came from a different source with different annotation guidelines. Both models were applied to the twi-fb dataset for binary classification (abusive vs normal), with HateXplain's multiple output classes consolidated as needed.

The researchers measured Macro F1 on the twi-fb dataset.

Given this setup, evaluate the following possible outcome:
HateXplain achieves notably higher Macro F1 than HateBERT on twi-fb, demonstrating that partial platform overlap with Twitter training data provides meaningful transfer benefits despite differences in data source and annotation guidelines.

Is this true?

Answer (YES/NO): NO